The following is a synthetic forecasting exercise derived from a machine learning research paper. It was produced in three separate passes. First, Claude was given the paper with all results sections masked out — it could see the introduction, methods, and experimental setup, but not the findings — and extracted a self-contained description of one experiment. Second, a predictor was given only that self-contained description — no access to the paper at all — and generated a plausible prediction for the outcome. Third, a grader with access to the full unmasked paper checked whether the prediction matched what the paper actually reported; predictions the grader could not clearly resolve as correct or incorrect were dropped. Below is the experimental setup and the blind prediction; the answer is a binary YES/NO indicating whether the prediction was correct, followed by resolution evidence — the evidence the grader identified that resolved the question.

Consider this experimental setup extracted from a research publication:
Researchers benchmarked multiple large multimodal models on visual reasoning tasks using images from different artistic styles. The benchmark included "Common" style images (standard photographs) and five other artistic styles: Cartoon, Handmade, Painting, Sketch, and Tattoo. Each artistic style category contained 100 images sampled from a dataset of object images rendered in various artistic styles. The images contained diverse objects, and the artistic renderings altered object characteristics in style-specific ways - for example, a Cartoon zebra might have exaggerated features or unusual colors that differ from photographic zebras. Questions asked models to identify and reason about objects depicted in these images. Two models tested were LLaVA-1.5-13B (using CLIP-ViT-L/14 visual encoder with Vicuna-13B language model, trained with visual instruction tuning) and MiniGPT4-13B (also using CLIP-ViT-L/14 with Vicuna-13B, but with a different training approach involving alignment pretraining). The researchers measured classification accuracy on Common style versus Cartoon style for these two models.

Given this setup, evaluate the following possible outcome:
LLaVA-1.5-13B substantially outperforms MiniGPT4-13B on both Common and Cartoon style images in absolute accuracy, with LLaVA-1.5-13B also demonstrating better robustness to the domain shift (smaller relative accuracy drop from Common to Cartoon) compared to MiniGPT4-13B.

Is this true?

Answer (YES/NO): NO